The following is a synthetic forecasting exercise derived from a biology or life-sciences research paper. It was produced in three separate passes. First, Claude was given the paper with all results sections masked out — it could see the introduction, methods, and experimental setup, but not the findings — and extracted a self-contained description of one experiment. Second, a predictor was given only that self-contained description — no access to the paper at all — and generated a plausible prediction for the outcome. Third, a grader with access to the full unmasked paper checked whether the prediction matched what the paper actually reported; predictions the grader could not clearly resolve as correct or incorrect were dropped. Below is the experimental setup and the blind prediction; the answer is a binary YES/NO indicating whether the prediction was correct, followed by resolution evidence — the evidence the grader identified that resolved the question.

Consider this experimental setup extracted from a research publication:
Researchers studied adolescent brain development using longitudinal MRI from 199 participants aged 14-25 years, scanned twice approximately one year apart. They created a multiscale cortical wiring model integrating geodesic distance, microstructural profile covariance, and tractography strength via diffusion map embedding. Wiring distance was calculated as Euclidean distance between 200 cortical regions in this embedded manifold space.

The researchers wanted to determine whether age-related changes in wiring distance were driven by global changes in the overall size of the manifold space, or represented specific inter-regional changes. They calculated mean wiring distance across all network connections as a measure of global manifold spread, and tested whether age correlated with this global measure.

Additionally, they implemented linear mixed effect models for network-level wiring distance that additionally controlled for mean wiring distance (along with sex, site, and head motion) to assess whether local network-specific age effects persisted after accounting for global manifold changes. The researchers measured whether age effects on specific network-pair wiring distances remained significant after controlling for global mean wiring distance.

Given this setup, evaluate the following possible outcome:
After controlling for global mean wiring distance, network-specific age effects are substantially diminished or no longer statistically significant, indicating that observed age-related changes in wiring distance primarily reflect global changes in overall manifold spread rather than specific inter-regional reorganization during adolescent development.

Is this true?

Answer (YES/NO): NO